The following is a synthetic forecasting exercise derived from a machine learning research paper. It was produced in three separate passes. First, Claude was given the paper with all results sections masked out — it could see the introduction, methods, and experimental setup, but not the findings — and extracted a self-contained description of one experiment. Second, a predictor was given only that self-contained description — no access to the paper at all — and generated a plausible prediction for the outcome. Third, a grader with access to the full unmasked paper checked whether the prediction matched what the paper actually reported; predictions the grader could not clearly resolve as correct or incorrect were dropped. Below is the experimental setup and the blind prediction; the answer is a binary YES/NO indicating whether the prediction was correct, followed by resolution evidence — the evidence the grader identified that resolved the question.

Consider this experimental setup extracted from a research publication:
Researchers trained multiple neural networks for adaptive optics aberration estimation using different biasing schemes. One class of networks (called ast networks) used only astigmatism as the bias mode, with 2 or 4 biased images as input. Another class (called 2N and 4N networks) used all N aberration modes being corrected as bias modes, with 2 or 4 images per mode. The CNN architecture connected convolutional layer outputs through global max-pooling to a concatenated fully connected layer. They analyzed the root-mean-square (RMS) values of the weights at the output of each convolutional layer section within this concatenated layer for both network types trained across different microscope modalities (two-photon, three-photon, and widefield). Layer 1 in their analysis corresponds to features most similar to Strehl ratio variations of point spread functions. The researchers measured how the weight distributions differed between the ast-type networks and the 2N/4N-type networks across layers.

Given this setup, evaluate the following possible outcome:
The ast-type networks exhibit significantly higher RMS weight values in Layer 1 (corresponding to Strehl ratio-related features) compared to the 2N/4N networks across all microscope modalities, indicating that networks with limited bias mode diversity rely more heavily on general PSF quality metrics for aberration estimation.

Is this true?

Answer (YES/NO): NO